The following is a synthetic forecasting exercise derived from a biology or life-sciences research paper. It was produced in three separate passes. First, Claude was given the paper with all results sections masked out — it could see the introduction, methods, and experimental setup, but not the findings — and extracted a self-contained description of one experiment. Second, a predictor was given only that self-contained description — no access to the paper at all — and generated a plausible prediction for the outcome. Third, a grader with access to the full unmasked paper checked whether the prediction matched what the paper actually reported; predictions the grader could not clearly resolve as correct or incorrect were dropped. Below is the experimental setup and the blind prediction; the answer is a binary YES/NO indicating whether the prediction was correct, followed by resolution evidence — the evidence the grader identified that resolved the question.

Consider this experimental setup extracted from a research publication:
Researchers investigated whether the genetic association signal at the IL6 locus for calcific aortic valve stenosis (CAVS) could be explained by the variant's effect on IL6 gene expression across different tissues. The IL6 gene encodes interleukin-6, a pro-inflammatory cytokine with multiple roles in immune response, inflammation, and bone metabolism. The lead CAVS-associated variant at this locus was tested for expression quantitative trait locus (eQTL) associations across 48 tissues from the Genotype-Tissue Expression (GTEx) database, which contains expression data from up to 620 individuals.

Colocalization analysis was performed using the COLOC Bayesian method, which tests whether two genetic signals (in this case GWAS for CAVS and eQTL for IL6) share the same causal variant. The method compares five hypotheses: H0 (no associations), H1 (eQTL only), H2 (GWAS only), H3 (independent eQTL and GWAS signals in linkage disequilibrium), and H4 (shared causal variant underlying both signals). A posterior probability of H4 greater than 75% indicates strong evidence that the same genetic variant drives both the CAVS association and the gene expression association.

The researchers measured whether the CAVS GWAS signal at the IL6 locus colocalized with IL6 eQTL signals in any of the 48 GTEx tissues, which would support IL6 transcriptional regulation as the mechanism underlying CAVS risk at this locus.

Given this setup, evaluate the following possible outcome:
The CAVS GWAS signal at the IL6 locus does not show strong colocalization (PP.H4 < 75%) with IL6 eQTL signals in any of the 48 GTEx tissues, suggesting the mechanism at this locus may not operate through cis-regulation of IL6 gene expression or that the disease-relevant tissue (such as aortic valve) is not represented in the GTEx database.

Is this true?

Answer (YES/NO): YES